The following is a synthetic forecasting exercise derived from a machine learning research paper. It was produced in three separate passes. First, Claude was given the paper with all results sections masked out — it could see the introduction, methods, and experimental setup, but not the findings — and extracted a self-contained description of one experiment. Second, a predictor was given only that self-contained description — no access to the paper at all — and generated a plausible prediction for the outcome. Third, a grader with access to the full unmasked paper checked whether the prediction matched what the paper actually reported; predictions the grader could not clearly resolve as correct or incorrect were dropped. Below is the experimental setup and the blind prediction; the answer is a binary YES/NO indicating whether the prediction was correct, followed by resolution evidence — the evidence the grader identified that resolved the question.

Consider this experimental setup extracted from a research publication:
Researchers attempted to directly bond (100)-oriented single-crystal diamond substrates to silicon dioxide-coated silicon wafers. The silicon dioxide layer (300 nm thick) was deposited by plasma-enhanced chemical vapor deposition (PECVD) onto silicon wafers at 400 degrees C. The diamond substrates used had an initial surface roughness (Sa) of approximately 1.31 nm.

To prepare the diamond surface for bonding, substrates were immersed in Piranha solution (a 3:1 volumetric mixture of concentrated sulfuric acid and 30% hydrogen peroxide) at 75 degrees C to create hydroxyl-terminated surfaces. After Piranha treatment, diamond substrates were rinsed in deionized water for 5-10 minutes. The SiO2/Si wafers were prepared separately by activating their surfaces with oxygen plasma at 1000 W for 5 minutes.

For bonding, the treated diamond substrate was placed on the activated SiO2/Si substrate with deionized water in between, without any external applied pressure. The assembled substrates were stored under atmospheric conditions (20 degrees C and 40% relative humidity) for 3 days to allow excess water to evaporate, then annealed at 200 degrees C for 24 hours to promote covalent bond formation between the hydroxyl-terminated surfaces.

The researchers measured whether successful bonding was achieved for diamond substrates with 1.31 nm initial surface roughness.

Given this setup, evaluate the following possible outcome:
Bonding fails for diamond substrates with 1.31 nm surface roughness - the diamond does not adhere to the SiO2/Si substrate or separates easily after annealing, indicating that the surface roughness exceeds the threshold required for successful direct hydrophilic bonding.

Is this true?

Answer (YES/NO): NO